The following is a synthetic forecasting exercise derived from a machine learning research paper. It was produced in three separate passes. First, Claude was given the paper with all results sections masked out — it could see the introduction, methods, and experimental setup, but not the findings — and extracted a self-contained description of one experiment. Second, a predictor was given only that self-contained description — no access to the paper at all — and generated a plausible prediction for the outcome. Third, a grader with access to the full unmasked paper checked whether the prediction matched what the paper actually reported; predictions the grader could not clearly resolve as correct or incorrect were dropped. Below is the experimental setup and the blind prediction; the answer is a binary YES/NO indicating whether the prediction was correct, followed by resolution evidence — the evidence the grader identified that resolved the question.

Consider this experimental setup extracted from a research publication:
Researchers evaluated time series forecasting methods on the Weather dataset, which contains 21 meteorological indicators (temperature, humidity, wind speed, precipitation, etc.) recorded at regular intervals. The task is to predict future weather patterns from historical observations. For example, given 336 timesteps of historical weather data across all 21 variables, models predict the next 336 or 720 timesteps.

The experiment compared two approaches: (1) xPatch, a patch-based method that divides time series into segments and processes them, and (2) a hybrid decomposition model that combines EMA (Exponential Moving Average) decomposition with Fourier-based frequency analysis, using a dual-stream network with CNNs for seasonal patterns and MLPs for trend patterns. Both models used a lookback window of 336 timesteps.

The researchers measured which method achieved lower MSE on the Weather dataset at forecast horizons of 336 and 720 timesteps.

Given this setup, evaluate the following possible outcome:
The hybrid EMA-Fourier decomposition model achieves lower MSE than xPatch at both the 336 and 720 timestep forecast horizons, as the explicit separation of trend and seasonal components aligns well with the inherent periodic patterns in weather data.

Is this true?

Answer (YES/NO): NO